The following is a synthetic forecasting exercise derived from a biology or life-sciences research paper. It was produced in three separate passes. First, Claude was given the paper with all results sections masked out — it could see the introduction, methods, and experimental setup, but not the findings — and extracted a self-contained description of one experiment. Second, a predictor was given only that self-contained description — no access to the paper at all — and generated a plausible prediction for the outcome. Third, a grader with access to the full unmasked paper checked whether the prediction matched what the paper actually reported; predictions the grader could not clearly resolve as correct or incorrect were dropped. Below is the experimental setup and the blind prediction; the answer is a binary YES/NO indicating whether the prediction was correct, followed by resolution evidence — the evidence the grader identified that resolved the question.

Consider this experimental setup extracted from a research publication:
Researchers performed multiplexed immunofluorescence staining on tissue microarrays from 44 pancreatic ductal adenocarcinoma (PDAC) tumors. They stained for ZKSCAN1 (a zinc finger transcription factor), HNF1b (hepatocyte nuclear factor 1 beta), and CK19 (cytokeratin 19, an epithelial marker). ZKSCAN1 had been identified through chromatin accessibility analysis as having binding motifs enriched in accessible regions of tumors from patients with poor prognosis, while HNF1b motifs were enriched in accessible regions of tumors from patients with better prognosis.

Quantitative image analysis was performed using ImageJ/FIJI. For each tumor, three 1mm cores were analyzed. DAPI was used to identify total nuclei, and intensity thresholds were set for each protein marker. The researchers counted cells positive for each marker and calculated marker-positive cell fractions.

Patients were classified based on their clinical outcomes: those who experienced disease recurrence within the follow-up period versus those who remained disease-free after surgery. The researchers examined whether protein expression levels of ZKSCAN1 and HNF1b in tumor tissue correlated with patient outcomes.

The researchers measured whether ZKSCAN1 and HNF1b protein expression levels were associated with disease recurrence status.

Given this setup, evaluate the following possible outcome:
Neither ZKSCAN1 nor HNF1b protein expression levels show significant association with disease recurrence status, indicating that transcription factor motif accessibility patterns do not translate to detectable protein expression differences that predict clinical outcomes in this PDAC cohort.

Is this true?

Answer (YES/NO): NO